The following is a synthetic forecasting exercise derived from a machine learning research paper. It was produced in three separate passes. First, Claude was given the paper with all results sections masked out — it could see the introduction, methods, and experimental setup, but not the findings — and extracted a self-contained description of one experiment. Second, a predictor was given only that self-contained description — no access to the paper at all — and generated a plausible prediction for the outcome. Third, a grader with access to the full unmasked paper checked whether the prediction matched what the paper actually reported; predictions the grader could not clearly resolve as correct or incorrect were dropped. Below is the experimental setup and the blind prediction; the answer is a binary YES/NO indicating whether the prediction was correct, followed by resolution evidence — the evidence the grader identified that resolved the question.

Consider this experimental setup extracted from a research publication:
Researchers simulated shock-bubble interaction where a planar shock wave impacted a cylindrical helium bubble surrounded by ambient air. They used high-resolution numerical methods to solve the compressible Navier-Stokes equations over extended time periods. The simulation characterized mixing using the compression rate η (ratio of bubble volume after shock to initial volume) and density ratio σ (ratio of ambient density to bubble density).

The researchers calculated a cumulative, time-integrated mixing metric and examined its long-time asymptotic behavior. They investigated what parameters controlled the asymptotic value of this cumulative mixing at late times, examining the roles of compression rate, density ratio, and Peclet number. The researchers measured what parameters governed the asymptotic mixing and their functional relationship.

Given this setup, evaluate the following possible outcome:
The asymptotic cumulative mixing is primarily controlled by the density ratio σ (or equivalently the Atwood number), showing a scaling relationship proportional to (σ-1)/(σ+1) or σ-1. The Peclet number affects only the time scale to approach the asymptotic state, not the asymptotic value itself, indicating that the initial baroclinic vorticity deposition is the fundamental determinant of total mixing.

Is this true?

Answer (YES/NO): NO